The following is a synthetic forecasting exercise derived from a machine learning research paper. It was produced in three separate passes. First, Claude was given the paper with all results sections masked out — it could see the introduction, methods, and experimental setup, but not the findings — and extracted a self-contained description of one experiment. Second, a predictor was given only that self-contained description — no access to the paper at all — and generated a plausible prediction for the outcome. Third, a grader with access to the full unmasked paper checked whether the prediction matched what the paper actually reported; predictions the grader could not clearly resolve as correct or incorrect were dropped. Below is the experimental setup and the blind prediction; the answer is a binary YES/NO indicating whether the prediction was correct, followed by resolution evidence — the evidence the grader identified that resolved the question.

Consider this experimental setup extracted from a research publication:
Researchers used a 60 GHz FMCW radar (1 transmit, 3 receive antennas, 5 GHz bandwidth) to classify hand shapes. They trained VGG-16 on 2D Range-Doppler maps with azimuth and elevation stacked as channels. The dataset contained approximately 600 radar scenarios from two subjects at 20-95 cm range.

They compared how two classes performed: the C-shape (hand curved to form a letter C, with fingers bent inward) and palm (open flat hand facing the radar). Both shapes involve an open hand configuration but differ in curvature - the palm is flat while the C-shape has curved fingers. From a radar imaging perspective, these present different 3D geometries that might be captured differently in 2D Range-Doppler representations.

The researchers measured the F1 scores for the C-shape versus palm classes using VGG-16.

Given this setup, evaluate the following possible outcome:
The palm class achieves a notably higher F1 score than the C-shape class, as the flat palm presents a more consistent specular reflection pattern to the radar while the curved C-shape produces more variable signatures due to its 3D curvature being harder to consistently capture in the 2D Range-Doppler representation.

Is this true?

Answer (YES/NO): NO